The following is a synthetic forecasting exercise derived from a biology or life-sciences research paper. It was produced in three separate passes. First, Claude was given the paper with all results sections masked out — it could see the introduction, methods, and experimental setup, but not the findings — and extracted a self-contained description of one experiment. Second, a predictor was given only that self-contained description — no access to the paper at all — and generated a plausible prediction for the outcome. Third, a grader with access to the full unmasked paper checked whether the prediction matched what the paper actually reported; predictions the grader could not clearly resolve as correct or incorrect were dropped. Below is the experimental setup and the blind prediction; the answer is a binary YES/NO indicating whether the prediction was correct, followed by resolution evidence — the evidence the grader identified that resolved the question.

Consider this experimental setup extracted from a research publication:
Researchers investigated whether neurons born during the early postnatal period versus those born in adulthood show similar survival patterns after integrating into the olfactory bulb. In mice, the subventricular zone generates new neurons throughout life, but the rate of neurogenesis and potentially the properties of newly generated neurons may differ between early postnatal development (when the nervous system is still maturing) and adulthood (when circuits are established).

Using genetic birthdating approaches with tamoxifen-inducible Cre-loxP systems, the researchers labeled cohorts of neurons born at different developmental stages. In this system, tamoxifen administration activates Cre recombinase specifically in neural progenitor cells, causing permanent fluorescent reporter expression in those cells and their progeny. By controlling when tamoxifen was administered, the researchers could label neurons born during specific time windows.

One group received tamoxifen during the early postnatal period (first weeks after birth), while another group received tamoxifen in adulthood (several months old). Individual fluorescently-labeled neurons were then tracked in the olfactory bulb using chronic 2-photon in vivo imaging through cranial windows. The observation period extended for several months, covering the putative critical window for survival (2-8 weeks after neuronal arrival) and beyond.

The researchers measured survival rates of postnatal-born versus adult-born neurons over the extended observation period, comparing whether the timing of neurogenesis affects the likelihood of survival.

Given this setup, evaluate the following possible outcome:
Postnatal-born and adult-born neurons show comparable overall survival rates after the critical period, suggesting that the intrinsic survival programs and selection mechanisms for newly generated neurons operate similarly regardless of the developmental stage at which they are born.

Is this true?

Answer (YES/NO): YES